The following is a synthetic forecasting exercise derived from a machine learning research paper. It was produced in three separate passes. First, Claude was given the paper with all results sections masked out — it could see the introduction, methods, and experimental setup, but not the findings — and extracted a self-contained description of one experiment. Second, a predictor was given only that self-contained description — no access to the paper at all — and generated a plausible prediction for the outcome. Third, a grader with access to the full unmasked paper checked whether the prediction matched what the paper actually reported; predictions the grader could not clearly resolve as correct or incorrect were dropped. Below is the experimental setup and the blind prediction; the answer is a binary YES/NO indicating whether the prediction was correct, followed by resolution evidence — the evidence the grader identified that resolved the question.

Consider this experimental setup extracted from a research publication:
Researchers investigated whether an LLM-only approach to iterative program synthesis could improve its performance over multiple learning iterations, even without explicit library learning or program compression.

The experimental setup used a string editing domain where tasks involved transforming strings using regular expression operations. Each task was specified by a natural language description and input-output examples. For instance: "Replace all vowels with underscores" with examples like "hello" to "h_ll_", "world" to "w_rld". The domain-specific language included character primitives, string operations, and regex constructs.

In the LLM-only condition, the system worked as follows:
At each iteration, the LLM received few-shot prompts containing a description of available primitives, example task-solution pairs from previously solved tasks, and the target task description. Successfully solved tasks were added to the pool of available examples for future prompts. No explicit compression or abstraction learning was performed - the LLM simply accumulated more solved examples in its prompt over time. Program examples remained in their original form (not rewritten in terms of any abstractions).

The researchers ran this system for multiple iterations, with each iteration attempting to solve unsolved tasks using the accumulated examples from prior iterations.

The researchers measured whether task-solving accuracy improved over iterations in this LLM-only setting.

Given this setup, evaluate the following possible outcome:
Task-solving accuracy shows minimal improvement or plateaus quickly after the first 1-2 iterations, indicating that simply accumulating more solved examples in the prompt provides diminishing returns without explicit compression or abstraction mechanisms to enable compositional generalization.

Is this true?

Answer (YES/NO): NO